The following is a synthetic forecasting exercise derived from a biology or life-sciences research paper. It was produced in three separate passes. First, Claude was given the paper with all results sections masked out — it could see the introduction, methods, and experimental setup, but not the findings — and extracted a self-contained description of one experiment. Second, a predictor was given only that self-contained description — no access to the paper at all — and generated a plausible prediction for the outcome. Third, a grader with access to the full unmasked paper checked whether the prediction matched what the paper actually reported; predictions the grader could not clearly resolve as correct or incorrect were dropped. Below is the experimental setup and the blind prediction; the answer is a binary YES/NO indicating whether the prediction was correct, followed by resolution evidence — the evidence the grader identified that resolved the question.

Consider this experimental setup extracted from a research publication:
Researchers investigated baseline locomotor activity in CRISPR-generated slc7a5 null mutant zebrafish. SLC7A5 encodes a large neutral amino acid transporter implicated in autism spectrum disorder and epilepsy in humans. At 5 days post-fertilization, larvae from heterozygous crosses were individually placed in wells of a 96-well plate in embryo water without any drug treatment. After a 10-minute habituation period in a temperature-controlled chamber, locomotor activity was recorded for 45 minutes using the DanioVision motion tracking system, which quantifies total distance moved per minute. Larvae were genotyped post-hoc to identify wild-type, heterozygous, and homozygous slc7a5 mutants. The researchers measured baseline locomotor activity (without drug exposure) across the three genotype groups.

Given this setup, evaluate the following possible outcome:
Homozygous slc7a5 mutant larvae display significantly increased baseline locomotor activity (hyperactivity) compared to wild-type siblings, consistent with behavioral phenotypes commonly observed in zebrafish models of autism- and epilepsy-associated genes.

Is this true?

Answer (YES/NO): NO